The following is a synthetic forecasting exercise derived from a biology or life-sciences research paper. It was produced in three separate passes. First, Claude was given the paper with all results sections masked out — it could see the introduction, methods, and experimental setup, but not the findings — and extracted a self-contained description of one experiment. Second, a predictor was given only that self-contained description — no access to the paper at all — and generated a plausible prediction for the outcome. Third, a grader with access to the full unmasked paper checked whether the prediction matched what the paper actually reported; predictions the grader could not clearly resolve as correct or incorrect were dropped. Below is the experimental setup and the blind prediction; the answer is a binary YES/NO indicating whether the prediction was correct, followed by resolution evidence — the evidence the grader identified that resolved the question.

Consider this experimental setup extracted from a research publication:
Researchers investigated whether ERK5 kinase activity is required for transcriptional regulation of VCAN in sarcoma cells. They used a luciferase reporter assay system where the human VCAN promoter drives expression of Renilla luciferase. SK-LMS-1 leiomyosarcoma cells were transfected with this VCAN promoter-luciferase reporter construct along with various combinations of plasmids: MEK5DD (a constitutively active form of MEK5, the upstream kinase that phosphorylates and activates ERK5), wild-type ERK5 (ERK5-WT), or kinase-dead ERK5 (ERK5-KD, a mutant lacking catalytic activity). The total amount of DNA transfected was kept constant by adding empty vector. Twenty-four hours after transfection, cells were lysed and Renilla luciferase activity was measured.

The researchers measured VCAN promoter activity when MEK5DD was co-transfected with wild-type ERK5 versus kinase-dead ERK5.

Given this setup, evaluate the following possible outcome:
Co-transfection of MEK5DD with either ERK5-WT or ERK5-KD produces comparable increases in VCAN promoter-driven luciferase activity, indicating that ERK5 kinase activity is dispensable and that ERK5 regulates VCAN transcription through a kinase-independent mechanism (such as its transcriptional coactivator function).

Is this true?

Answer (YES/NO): NO